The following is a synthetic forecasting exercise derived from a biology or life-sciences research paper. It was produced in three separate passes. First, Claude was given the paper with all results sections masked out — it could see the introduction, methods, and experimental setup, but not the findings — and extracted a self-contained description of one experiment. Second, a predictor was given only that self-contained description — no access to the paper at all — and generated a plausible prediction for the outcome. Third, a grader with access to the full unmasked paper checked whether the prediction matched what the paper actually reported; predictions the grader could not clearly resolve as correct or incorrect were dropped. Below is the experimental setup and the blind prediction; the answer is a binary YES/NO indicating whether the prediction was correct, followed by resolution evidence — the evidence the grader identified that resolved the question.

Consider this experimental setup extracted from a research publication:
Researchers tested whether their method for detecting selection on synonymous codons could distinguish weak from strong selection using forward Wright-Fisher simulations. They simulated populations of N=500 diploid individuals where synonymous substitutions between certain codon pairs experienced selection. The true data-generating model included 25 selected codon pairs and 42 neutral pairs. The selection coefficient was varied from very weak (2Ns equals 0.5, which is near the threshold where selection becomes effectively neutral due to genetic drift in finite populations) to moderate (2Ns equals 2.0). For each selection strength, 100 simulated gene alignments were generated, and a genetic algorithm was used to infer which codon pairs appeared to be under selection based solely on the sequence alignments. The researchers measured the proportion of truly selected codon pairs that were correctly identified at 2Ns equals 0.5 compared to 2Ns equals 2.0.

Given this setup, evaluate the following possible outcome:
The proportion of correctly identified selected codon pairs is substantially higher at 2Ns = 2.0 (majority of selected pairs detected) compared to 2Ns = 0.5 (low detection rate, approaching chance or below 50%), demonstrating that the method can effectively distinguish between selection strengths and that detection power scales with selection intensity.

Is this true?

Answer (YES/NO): YES